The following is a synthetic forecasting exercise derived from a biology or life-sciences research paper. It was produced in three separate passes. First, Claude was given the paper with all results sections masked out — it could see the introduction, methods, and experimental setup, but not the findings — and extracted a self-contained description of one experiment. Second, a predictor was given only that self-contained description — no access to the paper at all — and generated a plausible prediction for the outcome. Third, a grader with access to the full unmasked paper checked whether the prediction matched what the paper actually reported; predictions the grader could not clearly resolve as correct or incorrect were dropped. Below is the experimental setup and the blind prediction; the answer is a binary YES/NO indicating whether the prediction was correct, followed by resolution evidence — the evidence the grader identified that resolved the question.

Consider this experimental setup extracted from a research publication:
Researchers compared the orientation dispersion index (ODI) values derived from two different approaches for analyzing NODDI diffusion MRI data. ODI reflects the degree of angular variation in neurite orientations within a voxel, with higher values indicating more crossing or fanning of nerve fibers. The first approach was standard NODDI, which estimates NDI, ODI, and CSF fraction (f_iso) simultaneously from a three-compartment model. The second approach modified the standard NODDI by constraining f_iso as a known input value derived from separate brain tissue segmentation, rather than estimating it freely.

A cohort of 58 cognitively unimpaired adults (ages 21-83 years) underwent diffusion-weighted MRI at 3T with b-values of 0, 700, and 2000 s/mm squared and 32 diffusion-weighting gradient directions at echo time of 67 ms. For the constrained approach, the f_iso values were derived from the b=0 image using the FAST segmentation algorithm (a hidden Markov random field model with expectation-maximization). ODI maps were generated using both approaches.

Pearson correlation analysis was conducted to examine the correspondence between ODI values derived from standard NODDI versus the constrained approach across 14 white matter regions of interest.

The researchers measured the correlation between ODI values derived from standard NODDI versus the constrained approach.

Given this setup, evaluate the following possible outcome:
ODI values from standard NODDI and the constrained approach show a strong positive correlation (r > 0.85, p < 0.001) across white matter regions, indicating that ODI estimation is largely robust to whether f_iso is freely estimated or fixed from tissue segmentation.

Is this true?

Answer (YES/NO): YES